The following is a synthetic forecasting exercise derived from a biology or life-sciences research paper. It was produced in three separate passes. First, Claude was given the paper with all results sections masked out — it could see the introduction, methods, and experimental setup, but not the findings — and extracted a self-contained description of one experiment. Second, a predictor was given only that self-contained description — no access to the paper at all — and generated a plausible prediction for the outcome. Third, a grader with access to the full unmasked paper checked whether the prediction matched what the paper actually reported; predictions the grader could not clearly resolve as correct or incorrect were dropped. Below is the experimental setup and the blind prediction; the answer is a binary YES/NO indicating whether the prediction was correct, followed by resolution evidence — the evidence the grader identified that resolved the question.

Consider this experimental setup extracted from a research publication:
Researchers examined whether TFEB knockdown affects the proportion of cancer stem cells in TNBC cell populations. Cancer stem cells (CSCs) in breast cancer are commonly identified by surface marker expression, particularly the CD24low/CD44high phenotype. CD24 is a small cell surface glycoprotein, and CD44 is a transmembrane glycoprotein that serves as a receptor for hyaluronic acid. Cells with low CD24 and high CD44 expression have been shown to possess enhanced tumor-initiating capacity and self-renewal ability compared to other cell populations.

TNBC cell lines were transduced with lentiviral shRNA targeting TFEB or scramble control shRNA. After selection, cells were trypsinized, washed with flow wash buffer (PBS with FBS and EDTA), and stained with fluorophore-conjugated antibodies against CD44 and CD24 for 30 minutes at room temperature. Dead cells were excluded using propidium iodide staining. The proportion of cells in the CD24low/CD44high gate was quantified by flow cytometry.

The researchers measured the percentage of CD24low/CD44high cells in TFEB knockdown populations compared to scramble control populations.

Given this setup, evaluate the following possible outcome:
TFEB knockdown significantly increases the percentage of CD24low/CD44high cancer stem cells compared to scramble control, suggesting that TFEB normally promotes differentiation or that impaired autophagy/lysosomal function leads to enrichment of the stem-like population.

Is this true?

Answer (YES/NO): NO